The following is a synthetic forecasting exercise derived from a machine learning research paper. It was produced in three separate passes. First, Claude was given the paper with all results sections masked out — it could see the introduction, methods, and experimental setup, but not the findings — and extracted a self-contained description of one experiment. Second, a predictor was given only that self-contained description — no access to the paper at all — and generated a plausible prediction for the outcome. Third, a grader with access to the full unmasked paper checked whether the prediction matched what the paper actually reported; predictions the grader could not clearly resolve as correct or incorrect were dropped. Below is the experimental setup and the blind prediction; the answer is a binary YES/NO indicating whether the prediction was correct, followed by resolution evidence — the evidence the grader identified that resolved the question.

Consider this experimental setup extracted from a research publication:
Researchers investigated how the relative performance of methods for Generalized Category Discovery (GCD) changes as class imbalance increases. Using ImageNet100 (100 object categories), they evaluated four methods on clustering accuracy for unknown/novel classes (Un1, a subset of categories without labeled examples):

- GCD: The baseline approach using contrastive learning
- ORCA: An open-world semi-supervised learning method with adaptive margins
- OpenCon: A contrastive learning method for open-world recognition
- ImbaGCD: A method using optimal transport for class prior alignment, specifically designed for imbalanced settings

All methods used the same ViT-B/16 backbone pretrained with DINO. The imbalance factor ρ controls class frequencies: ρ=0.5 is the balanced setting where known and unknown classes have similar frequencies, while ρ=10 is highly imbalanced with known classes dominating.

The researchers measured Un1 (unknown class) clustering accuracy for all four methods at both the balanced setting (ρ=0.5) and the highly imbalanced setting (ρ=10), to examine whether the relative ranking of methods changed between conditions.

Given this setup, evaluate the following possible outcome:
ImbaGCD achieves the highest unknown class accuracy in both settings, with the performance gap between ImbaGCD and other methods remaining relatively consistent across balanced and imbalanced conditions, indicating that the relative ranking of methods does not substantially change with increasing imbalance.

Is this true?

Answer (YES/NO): NO